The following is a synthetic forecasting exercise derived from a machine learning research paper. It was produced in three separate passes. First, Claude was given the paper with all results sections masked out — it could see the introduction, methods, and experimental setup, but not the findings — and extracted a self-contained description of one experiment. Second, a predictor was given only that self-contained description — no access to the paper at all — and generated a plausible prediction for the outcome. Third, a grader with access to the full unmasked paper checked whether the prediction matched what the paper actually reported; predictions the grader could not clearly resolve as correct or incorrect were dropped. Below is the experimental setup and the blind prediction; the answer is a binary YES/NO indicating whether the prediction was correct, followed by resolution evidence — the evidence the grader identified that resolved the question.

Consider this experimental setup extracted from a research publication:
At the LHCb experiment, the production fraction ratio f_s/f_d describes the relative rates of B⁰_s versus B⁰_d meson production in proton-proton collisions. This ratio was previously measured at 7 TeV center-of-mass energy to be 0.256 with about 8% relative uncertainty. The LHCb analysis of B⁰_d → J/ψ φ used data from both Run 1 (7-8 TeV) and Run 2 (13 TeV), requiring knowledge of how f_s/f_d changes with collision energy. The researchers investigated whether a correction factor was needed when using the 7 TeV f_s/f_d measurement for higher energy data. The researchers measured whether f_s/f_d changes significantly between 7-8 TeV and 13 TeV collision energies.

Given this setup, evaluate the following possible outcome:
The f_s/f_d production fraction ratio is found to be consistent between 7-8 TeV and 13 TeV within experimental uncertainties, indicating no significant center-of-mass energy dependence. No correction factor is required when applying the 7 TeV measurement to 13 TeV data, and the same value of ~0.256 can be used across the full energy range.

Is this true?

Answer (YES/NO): NO